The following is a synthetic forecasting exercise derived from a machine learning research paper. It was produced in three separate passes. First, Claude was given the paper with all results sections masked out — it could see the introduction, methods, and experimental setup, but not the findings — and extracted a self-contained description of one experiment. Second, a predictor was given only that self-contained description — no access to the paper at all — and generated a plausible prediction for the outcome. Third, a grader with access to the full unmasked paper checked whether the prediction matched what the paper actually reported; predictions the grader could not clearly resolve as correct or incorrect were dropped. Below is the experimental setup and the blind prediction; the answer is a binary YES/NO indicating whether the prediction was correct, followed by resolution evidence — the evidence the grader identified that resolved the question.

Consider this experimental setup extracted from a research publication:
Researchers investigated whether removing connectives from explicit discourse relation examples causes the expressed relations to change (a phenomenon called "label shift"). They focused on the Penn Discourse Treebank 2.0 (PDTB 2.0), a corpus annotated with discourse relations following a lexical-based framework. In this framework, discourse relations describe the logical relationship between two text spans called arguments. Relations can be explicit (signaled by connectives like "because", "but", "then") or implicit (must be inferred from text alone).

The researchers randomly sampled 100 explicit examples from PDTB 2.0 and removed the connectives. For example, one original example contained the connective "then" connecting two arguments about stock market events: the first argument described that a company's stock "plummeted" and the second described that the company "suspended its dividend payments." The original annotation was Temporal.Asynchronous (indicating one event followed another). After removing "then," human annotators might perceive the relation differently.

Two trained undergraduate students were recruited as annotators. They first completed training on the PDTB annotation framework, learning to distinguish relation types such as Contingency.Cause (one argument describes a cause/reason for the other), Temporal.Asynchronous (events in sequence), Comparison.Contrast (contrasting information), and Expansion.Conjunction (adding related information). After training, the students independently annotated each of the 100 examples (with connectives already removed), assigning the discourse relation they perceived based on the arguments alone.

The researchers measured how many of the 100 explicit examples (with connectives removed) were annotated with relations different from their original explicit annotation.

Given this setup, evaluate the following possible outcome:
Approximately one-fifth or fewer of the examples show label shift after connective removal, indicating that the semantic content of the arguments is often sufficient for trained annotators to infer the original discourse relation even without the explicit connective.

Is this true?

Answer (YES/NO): NO